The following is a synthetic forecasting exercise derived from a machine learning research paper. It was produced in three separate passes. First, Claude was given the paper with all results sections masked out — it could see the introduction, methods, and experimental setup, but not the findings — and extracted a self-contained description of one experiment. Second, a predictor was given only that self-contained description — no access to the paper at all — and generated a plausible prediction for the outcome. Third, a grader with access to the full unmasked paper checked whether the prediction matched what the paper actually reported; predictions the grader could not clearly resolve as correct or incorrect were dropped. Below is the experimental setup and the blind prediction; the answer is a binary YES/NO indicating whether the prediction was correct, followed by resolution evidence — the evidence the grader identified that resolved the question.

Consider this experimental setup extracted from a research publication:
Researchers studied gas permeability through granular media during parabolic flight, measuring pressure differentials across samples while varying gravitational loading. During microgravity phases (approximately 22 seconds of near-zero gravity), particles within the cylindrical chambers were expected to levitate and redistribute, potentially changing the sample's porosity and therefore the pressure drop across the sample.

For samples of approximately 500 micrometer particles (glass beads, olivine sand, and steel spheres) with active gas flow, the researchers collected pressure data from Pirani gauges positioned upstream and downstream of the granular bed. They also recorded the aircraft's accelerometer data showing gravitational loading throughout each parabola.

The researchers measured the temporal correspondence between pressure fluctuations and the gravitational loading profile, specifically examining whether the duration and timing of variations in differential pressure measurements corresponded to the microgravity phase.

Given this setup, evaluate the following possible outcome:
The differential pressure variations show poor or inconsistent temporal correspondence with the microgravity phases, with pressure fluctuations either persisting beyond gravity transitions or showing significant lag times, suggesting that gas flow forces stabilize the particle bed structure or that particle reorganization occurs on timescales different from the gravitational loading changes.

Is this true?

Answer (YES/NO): NO